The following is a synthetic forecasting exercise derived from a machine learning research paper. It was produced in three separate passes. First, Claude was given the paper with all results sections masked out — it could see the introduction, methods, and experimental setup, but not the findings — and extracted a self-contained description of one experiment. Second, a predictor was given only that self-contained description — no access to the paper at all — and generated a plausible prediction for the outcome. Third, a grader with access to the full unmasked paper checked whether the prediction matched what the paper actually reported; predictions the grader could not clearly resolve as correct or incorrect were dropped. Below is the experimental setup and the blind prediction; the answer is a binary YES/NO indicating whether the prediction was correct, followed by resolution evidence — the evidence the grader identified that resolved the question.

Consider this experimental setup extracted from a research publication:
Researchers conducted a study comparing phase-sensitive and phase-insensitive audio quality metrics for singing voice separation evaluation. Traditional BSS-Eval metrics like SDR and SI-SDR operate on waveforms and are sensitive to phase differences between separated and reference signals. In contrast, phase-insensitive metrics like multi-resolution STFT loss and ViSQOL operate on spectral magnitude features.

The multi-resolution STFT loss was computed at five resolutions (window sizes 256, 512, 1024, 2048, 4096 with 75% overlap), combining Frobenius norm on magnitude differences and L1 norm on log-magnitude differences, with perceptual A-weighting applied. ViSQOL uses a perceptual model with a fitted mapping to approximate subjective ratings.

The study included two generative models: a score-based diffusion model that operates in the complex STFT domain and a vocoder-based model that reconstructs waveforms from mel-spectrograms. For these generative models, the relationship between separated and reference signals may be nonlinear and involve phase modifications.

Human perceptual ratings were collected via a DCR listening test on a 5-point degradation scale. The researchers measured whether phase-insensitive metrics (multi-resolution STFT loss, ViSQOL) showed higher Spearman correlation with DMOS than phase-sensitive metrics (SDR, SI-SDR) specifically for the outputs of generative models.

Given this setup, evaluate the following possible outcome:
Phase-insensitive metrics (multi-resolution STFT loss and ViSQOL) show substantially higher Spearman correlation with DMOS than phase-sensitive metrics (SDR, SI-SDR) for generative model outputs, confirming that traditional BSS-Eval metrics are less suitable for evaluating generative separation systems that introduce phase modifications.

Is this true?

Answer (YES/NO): YES